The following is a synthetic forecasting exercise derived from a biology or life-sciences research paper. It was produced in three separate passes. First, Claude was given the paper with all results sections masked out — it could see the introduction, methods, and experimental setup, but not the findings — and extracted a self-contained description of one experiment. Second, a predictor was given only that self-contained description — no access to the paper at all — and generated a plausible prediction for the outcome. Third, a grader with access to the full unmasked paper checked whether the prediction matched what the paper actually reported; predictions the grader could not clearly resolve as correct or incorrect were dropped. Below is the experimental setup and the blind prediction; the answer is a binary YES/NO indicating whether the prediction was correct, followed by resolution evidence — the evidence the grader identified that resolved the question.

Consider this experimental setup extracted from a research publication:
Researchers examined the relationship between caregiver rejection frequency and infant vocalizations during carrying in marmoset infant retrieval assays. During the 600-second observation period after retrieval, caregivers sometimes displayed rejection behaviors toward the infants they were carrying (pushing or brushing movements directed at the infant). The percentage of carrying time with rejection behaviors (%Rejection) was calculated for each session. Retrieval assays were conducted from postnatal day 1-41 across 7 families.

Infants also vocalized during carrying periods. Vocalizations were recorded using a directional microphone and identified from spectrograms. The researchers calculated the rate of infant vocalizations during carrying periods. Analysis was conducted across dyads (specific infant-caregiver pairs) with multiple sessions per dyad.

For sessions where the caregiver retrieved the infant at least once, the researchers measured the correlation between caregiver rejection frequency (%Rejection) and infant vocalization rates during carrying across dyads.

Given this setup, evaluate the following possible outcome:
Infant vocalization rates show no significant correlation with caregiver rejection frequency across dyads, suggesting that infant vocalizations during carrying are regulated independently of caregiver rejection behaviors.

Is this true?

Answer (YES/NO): NO